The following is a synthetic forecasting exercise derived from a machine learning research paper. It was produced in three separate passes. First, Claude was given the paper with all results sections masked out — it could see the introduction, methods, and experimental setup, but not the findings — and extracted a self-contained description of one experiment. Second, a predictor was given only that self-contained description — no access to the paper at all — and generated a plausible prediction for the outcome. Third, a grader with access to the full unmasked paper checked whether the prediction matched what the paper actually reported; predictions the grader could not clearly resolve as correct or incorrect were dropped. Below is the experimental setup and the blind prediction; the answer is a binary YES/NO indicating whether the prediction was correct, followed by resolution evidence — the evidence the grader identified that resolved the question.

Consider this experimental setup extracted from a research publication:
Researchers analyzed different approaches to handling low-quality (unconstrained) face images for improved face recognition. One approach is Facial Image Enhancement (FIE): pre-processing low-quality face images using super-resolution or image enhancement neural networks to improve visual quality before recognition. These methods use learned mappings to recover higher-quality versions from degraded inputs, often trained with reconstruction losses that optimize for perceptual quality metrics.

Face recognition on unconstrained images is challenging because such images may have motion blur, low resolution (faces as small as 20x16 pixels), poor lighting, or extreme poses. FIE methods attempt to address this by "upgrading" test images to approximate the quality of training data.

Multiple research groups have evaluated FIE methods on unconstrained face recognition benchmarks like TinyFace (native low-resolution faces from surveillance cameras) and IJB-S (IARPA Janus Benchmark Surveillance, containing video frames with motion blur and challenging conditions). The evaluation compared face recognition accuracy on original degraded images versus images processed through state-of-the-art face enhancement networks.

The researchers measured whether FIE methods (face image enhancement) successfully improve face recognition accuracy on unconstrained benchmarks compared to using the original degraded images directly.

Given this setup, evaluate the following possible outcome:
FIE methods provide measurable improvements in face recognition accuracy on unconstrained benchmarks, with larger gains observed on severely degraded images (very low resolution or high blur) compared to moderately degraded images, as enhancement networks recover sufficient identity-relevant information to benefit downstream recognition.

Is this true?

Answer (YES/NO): NO